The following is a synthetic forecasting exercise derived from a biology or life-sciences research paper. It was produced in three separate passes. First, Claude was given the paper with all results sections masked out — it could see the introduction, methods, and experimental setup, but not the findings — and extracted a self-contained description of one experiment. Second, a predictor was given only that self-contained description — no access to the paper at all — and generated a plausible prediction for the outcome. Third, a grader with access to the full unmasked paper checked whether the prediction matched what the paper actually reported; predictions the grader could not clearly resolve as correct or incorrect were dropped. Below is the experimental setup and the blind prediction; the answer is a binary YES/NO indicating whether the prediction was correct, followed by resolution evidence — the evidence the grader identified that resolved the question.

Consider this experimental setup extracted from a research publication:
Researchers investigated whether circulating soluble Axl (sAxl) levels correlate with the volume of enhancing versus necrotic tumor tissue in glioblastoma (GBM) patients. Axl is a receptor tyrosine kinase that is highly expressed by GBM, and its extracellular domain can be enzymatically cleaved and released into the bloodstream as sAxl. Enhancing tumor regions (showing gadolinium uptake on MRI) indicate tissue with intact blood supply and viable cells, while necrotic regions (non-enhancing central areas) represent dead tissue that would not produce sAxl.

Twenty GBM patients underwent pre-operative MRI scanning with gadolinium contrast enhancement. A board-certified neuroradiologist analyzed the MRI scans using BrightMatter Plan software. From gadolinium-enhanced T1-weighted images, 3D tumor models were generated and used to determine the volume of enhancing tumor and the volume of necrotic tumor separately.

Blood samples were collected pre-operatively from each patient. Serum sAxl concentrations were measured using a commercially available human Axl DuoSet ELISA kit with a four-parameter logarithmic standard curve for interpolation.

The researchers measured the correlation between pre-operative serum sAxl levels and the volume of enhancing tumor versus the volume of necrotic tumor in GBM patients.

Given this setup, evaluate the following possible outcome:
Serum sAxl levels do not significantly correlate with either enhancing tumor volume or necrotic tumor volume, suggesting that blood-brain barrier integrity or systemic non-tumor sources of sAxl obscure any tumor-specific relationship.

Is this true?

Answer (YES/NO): YES